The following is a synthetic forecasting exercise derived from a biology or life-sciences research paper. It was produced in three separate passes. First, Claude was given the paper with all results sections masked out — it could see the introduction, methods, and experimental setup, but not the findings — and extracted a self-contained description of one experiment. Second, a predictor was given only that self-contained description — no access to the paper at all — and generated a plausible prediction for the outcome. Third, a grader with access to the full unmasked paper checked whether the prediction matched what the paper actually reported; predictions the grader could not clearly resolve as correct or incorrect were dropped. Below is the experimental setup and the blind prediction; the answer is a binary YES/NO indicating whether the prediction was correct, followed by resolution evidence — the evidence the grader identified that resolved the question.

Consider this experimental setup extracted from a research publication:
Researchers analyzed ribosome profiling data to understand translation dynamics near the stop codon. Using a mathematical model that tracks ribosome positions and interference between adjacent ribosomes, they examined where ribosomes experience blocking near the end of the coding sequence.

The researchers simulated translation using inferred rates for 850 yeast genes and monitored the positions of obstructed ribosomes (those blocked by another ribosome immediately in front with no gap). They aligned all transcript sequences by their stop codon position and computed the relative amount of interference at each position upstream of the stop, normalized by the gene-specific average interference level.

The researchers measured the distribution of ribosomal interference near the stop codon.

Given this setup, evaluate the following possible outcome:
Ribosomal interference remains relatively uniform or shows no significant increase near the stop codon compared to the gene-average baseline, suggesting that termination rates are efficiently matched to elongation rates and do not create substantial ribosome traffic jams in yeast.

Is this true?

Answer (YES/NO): NO